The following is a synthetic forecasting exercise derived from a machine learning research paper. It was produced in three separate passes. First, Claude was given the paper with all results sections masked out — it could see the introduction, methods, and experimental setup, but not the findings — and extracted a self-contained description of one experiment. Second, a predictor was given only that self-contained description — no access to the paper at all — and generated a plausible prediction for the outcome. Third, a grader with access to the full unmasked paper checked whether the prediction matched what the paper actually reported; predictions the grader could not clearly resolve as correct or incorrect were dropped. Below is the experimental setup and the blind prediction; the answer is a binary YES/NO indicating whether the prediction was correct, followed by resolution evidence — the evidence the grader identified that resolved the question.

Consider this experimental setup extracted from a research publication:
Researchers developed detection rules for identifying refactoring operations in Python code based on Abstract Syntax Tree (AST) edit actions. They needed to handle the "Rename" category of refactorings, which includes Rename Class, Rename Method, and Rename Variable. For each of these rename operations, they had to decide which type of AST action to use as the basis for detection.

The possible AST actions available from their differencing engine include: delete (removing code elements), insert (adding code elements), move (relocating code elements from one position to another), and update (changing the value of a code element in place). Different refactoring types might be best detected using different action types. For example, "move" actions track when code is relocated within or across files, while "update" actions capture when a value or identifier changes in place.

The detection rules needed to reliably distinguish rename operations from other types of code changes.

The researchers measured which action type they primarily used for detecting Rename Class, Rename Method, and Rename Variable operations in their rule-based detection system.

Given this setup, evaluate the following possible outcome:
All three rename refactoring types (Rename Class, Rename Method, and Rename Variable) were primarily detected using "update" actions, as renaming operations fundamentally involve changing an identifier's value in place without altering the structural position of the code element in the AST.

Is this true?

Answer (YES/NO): YES